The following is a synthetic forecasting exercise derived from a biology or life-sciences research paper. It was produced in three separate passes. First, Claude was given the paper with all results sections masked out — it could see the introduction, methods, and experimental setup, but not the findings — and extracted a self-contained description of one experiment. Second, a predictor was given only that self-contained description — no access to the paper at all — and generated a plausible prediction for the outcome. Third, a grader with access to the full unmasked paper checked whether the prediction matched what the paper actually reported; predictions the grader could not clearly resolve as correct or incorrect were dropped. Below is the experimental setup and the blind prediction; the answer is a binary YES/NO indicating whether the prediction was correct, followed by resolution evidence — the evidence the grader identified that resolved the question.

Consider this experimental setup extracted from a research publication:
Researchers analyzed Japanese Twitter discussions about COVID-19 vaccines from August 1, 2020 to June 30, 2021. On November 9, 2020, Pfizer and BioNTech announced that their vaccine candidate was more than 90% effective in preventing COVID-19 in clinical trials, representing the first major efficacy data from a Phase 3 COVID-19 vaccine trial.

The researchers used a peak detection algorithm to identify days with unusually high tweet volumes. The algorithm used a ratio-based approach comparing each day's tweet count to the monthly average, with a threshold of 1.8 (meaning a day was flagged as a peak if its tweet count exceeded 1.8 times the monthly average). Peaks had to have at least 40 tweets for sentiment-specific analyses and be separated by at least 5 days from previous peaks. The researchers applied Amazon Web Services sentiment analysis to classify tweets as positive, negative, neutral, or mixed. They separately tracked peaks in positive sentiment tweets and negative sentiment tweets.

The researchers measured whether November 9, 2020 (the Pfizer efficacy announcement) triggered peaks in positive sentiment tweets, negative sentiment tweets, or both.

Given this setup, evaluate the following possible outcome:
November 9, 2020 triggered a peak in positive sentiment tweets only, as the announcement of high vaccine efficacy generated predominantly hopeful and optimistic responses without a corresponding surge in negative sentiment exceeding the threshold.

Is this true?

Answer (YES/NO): NO